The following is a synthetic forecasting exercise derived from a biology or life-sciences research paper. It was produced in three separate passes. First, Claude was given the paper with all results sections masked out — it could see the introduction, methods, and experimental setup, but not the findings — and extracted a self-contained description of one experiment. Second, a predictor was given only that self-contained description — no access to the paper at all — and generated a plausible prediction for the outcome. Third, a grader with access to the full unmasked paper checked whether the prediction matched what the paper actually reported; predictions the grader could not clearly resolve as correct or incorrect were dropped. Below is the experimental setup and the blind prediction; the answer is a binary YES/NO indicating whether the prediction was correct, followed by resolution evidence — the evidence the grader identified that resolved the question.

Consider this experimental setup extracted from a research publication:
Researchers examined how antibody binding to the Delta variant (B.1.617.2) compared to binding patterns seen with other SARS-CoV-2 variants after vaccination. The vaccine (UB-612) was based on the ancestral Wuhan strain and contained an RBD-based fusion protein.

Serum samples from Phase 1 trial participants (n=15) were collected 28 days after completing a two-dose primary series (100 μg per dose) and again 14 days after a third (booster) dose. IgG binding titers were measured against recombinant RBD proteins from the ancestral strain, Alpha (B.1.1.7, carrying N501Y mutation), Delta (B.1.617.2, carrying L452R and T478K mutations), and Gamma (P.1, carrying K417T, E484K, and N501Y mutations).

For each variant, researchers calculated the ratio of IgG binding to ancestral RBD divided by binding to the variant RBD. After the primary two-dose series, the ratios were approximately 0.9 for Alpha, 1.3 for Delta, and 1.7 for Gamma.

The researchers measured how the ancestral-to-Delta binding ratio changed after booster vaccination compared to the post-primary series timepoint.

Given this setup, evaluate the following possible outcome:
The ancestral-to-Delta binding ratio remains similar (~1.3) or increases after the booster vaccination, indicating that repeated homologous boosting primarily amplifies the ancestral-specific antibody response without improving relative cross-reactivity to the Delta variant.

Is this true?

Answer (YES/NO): YES